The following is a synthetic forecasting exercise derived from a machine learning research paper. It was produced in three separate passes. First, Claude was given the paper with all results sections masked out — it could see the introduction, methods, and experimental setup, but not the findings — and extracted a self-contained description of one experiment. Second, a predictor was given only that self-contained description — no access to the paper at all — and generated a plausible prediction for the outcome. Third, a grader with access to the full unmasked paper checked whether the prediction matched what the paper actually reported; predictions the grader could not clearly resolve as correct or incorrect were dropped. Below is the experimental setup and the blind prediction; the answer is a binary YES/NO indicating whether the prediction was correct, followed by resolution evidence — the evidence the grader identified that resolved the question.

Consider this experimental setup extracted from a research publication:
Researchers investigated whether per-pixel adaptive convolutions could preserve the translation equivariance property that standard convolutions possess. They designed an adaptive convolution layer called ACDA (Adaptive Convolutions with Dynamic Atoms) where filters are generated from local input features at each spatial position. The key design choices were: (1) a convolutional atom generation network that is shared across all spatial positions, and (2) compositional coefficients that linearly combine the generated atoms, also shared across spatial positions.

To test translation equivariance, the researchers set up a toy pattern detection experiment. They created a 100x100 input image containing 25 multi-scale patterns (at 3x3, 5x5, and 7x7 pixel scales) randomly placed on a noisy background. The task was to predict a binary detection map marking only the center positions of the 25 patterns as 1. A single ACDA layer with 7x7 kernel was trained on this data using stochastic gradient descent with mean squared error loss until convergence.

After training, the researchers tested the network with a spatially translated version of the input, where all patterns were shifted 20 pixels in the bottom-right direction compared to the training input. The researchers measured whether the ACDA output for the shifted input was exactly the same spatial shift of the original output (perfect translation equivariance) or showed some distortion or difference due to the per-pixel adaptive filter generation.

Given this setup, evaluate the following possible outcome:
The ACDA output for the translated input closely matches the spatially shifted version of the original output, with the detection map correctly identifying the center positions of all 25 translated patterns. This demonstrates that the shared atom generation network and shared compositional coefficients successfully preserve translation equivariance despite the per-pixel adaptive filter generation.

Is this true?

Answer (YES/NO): YES